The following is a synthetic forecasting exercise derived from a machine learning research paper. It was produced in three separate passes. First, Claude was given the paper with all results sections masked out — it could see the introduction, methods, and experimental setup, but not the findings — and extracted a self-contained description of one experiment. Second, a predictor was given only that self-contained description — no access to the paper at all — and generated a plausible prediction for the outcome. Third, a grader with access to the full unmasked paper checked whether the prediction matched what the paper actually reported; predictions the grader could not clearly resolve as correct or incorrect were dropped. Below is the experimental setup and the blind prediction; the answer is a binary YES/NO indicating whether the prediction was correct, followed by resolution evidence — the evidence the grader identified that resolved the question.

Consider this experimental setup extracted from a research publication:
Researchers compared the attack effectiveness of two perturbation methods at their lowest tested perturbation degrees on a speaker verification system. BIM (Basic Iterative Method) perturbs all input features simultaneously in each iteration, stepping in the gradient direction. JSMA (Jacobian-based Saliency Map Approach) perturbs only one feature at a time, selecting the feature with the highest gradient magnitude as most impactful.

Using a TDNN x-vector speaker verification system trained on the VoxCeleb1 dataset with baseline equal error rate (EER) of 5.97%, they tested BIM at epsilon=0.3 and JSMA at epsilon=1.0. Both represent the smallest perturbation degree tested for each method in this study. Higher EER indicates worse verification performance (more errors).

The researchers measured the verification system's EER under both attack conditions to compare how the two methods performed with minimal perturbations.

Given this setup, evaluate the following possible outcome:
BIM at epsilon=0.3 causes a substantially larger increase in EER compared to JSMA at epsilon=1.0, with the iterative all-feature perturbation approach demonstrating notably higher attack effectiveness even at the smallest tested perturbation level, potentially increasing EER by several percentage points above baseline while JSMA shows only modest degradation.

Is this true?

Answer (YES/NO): NO